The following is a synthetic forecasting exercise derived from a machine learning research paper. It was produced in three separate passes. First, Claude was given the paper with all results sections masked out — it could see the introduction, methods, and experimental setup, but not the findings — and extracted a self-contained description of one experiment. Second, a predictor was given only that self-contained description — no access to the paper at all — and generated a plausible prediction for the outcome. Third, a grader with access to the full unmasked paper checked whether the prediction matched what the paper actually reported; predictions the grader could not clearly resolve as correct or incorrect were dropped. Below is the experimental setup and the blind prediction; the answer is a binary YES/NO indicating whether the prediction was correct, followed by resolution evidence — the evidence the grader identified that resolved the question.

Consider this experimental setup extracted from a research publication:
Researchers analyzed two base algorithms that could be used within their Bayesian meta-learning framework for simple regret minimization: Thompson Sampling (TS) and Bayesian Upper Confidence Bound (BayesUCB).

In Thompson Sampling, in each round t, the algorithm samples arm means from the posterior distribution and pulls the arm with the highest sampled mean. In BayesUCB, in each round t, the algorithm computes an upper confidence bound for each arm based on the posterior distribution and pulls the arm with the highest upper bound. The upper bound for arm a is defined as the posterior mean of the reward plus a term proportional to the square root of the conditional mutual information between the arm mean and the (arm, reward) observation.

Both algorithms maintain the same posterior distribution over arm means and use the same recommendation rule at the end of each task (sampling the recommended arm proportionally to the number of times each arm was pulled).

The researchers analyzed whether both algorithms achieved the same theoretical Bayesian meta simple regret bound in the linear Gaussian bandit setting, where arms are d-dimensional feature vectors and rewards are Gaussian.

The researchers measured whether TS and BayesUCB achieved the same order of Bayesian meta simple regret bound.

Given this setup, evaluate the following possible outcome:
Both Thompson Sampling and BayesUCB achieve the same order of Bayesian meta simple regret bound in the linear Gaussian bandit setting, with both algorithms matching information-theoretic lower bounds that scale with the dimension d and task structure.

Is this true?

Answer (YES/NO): NO